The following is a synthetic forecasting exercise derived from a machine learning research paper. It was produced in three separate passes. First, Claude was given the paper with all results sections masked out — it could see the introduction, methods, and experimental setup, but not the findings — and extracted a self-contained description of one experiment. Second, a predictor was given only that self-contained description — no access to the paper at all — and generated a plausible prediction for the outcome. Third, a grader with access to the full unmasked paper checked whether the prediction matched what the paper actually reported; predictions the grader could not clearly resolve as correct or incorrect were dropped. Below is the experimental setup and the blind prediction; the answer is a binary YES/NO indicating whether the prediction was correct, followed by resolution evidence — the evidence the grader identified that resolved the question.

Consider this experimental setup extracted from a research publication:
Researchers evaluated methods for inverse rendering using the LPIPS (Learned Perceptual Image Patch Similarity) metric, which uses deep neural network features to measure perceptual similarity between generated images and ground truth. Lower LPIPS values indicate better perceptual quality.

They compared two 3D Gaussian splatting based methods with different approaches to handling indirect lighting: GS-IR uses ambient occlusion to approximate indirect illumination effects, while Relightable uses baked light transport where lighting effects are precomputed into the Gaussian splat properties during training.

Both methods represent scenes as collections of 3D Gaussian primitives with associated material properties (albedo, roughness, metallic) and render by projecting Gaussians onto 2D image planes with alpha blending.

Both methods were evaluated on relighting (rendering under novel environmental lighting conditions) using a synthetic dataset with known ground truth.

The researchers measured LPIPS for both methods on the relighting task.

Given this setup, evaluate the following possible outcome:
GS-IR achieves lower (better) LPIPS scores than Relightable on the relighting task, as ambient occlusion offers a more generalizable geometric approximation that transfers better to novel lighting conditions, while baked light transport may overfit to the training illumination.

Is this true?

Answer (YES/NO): NO